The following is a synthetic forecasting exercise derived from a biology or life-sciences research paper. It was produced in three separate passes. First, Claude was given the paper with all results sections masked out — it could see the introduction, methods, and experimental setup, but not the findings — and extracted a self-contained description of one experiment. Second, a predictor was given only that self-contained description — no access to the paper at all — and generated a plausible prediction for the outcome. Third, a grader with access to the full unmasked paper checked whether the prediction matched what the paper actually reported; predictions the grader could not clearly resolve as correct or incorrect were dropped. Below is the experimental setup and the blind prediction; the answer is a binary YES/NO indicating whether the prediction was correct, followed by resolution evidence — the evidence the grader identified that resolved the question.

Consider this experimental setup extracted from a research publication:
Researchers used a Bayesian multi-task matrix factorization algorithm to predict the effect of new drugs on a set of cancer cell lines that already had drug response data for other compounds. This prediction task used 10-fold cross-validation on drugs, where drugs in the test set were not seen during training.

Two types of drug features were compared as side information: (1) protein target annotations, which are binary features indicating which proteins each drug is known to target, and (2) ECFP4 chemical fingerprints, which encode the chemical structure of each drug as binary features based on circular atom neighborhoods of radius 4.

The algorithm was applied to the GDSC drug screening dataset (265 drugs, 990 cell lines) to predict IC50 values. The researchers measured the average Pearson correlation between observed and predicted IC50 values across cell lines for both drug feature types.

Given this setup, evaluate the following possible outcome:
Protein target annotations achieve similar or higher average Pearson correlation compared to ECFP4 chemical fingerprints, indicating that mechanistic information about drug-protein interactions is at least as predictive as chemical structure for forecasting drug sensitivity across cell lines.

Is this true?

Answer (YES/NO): YES